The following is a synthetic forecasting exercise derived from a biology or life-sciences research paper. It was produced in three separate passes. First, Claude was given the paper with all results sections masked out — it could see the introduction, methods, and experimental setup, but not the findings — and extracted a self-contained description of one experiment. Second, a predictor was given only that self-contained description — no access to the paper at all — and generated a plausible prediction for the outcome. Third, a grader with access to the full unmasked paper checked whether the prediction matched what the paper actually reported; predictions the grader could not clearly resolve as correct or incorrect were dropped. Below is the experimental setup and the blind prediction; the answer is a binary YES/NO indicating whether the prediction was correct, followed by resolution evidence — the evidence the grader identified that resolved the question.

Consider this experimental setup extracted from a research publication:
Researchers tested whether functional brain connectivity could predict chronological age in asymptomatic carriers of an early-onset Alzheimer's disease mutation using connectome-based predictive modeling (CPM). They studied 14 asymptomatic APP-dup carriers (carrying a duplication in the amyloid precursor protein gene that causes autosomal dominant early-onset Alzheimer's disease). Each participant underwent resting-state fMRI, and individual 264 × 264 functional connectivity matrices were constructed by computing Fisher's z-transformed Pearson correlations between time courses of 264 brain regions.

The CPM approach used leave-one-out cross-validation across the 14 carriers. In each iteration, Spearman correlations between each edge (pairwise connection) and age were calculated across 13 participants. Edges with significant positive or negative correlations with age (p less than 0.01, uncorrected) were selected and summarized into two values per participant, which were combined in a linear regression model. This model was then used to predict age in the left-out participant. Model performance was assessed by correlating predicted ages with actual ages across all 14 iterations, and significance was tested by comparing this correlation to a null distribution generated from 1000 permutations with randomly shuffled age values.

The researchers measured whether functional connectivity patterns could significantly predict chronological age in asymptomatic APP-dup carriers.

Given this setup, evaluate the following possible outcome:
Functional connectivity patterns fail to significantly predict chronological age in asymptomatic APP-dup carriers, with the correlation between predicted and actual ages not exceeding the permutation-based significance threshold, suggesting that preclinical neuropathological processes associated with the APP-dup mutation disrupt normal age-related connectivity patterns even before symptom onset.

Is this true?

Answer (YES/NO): NO